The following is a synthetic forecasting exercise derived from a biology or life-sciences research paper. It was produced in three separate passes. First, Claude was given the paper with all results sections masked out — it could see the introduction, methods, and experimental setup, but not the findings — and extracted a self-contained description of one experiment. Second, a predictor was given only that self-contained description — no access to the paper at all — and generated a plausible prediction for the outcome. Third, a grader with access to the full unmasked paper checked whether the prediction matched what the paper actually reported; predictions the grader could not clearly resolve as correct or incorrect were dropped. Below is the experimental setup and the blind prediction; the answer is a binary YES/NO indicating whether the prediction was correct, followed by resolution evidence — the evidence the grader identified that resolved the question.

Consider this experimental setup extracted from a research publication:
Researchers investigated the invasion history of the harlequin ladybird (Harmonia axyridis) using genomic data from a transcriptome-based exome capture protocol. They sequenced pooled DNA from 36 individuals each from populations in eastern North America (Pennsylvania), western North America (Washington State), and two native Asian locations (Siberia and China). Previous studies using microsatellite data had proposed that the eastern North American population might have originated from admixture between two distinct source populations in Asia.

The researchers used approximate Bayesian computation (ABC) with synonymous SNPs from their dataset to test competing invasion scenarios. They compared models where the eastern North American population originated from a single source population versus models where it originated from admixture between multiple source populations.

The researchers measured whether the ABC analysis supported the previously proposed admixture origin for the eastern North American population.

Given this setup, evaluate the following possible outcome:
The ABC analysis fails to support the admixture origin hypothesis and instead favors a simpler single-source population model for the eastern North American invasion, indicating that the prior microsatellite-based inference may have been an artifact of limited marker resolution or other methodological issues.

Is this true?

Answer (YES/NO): YES